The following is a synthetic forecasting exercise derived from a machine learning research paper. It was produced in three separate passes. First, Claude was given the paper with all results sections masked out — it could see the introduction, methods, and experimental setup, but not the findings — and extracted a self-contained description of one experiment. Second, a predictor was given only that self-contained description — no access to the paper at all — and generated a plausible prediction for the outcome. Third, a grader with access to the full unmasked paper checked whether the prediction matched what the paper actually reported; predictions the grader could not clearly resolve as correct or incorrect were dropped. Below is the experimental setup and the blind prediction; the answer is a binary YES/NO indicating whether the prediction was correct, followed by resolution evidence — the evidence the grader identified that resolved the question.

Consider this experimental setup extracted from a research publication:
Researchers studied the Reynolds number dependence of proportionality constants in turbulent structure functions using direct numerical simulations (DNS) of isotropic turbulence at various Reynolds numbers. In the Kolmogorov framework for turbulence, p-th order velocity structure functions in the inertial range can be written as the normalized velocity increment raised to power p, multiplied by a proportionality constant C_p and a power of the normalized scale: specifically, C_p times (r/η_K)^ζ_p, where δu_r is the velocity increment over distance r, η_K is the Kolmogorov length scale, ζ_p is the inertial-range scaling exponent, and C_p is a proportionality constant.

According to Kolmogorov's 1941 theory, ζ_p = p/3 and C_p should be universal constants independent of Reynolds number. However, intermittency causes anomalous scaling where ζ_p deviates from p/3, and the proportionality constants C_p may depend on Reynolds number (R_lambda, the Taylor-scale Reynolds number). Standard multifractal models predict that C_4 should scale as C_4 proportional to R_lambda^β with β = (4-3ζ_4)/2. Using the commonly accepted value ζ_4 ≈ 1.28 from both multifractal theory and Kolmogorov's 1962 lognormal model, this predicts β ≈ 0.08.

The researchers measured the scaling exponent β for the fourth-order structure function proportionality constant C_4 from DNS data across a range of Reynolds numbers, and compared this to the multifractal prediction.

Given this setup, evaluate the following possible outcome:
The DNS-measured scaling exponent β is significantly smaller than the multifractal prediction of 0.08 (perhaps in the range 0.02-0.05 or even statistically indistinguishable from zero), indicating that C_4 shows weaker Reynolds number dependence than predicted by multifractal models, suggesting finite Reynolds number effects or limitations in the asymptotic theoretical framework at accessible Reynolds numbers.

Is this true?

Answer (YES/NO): NO